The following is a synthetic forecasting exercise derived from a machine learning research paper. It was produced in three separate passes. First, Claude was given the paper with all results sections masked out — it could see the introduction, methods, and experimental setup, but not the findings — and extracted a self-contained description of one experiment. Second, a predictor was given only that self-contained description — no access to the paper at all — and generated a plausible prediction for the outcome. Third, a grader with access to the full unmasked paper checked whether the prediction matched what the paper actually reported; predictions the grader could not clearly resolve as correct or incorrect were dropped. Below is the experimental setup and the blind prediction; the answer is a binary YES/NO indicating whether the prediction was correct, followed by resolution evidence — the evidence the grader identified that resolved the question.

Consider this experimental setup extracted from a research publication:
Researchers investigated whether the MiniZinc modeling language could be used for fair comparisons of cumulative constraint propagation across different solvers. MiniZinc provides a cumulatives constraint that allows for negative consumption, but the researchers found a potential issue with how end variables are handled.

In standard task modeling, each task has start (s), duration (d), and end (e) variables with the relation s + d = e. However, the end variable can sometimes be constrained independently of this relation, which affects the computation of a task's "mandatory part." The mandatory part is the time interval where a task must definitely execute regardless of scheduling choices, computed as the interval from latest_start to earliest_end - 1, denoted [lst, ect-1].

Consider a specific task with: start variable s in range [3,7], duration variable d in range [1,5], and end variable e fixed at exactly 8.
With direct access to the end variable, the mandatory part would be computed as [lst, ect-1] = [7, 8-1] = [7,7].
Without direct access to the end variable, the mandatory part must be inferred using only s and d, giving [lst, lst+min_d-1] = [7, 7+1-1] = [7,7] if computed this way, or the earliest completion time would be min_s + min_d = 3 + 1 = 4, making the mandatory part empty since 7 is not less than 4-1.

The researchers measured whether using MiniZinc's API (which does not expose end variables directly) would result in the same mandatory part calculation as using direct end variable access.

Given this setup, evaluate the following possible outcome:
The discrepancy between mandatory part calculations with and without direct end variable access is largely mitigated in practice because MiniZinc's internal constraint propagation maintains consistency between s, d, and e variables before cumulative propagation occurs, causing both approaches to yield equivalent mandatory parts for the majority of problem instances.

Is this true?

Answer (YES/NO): NO